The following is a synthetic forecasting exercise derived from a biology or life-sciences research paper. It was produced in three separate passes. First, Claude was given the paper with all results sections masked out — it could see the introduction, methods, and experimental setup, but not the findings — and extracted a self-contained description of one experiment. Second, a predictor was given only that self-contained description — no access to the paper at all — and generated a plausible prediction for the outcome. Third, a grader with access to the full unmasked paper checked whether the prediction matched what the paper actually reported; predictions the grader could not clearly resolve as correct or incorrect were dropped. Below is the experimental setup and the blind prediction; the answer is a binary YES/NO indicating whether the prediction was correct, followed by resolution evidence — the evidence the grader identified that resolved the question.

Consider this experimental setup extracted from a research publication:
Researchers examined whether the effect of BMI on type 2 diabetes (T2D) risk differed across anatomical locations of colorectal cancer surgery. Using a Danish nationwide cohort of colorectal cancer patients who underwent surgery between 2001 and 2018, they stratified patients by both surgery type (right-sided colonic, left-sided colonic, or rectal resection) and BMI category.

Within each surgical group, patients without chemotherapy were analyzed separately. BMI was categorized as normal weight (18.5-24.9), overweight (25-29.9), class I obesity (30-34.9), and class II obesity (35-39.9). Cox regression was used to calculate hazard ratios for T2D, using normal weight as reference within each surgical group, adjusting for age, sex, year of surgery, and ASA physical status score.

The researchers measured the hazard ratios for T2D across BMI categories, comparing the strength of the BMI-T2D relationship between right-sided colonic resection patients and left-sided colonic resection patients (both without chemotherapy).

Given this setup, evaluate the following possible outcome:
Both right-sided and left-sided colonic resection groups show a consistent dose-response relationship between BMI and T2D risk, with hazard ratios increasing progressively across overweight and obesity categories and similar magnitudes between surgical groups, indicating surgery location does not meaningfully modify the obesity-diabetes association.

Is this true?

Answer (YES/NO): NO